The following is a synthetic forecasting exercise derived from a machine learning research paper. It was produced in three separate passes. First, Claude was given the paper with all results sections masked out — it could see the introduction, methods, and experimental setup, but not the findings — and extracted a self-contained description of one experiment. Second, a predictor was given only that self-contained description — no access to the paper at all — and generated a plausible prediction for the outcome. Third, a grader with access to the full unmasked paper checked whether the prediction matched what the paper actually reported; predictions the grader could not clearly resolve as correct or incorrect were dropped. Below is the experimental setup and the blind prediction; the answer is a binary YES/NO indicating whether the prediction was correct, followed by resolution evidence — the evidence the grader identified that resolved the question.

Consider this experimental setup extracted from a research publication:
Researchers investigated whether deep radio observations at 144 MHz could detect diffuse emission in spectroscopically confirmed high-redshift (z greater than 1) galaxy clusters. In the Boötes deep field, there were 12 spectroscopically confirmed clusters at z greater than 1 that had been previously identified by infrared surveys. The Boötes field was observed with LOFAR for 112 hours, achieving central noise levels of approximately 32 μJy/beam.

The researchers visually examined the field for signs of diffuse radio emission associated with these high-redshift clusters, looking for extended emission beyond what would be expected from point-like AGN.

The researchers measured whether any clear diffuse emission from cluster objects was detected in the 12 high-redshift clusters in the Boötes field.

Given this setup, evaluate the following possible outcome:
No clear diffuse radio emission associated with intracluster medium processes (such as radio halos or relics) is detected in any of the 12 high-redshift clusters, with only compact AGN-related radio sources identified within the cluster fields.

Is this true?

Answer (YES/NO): NO